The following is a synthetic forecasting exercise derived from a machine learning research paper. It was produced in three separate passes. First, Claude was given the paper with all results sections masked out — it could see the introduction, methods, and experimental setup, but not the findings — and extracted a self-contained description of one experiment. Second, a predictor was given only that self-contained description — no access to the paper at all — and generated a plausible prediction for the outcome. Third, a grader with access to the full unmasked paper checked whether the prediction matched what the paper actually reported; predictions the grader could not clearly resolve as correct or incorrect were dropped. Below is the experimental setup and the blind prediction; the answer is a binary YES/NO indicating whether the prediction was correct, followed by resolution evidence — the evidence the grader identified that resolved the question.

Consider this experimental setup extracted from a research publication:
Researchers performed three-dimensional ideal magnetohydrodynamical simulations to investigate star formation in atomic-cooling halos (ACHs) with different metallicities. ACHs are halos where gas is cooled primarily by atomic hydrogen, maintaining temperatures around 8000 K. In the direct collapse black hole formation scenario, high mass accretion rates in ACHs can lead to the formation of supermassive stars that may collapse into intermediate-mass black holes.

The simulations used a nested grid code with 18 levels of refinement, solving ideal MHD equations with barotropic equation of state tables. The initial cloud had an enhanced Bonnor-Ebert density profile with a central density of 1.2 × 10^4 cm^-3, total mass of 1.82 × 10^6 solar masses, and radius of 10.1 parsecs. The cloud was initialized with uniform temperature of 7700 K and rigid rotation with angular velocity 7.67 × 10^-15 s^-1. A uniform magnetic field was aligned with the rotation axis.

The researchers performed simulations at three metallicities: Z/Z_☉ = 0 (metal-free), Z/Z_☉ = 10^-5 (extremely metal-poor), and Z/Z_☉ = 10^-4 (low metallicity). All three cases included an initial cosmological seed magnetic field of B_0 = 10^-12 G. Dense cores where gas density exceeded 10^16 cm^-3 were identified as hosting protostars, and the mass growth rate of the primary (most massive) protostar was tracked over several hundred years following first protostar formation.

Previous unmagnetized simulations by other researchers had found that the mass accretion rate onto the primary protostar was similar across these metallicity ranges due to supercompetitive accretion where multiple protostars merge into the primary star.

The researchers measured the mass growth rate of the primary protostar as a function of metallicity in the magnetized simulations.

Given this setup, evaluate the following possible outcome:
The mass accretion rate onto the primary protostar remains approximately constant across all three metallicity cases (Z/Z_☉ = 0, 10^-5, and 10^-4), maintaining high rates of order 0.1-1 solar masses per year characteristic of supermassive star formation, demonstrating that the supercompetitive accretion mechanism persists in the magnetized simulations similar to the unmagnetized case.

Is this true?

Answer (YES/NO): NO